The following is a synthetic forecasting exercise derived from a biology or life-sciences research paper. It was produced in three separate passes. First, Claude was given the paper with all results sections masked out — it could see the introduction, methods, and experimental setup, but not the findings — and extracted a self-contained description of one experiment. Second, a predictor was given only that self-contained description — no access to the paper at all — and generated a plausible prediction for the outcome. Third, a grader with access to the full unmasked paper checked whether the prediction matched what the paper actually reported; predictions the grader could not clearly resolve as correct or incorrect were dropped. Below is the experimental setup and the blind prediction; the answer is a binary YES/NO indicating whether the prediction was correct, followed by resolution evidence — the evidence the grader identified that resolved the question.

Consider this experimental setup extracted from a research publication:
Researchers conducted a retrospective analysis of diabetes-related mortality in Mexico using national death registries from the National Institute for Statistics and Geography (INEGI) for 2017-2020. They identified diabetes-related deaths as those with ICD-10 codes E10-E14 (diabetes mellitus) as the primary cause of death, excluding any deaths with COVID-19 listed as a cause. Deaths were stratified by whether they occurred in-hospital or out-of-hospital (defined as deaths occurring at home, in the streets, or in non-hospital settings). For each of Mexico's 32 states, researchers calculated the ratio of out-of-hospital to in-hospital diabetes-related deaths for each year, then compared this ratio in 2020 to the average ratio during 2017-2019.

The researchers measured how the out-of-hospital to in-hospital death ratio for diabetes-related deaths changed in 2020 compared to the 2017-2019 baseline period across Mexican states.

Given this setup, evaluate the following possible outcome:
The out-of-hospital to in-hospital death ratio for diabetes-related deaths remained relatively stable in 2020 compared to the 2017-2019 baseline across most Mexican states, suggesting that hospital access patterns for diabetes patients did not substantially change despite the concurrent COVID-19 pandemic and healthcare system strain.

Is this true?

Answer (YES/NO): NO